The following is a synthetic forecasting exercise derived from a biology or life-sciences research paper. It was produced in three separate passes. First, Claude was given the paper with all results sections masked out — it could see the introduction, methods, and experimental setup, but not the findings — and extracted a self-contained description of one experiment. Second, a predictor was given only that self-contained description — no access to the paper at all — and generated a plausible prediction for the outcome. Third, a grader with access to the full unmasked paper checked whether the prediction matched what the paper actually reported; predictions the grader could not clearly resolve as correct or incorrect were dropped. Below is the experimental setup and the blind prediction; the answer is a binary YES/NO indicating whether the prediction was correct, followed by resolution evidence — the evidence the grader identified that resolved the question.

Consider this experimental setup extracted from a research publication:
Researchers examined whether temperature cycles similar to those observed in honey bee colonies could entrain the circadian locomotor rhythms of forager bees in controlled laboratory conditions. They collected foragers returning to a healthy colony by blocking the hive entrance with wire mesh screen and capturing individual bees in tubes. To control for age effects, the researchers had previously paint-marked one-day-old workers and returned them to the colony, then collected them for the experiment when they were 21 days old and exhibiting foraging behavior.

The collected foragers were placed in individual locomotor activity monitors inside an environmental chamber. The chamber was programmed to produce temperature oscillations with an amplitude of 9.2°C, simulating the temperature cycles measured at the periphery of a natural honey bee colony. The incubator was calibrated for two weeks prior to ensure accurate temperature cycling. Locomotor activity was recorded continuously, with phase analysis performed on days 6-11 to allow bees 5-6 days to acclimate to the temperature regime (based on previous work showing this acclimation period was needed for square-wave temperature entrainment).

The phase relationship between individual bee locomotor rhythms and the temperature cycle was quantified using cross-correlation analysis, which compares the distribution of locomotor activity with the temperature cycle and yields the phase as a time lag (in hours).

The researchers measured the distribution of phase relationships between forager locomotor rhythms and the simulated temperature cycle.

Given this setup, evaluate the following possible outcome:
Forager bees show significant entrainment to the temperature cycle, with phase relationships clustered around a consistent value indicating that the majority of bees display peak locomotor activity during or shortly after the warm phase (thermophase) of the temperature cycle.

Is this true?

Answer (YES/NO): NO